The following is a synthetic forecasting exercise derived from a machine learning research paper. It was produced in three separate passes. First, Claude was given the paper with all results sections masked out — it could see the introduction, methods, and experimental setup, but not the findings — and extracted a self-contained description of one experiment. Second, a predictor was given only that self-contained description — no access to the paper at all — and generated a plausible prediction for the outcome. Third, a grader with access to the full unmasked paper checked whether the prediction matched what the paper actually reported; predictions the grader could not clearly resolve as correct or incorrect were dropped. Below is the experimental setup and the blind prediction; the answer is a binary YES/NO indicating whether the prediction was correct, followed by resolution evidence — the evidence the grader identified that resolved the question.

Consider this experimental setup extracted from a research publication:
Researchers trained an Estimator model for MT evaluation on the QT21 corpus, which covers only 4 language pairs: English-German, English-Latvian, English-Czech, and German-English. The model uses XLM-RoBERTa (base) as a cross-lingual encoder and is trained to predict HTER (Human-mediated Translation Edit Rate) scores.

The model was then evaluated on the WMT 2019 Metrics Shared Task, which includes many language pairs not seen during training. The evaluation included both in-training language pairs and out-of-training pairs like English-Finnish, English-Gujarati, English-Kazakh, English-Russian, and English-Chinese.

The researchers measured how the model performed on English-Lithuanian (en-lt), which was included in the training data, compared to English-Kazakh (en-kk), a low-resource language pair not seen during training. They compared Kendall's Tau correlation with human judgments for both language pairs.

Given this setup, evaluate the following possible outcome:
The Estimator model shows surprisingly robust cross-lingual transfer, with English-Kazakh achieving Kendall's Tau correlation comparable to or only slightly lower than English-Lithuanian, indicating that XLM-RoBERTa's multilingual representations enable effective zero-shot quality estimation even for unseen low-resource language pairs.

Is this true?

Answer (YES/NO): YES